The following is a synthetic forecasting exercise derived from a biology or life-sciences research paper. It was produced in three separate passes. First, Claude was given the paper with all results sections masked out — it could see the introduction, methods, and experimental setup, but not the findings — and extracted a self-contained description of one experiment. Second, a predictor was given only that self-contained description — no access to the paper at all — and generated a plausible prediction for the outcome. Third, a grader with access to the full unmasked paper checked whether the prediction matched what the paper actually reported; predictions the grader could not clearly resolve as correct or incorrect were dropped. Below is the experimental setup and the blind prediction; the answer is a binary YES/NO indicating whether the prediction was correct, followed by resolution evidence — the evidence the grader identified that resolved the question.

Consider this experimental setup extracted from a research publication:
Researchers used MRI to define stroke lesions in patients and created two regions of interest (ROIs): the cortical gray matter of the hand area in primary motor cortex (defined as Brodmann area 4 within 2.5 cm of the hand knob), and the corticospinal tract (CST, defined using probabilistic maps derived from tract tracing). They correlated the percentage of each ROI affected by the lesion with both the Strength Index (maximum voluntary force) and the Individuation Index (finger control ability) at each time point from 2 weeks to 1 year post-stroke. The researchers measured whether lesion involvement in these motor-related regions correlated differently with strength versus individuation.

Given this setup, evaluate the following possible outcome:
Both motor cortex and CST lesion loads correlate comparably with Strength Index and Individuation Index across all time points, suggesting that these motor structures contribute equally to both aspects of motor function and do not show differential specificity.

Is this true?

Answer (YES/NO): NO